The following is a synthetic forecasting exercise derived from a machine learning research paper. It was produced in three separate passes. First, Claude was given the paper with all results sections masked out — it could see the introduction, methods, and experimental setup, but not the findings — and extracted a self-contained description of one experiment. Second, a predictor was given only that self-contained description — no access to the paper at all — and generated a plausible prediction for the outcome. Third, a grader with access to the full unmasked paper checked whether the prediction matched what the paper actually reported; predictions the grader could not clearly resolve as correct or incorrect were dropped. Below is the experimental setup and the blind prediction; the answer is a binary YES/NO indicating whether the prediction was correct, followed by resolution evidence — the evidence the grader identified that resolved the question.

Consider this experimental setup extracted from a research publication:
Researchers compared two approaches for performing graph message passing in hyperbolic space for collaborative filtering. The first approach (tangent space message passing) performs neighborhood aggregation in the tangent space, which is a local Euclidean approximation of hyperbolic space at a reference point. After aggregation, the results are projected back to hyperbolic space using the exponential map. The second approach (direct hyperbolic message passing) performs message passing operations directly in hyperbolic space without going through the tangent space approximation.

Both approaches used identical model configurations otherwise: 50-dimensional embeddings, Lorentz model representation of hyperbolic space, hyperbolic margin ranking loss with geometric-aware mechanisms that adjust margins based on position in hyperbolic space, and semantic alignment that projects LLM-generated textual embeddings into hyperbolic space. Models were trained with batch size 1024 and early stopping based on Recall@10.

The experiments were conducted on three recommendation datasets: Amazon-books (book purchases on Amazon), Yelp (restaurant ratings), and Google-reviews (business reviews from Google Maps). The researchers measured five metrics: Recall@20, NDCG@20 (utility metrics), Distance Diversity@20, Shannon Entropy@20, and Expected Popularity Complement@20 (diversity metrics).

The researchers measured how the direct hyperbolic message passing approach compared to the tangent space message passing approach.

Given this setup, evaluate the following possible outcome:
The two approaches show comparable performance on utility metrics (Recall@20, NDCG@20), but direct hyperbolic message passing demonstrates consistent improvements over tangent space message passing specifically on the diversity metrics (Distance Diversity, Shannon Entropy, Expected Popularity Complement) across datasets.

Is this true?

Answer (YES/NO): NO